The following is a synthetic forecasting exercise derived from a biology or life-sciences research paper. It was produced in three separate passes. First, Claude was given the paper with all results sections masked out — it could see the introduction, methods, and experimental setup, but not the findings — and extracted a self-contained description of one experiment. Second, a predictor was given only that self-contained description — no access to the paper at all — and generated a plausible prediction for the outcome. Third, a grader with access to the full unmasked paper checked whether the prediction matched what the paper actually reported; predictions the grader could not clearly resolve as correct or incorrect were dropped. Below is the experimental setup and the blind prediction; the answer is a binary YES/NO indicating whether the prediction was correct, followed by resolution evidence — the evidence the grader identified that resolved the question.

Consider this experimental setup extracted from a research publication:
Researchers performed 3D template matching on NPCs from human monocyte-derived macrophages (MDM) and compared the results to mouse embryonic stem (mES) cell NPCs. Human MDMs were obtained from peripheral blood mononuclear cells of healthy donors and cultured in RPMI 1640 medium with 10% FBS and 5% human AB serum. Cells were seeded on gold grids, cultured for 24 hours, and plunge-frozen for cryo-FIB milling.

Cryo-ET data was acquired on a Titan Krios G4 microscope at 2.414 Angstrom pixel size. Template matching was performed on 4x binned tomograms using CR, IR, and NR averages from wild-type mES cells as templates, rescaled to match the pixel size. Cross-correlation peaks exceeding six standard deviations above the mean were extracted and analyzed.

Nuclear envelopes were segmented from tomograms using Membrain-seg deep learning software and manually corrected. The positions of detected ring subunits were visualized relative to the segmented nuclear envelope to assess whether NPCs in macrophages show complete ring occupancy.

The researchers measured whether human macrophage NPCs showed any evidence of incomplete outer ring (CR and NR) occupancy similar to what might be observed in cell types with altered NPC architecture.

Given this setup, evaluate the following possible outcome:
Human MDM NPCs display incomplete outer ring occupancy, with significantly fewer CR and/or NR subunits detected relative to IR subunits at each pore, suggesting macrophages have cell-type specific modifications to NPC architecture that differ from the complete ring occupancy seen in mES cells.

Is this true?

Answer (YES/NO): NO